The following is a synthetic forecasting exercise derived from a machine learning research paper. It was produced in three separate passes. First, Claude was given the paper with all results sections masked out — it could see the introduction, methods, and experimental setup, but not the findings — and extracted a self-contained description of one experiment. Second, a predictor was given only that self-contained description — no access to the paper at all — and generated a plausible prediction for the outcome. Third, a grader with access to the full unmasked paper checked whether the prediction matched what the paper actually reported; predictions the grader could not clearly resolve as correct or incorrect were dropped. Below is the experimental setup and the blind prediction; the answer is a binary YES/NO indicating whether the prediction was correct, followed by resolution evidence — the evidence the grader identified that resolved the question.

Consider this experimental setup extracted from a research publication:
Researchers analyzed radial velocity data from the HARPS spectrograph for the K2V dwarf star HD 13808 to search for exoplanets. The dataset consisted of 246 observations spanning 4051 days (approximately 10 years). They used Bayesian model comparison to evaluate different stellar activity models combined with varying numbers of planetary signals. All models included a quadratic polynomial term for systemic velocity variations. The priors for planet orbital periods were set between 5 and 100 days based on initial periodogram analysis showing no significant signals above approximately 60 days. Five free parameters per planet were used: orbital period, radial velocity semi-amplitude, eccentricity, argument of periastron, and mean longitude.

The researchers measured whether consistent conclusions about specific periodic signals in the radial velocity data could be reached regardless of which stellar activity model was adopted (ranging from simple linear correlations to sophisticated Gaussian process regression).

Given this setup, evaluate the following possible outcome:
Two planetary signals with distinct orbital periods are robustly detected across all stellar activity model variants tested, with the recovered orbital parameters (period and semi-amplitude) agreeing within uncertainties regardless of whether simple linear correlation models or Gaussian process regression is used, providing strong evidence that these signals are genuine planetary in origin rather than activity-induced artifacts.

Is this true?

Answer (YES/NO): YES